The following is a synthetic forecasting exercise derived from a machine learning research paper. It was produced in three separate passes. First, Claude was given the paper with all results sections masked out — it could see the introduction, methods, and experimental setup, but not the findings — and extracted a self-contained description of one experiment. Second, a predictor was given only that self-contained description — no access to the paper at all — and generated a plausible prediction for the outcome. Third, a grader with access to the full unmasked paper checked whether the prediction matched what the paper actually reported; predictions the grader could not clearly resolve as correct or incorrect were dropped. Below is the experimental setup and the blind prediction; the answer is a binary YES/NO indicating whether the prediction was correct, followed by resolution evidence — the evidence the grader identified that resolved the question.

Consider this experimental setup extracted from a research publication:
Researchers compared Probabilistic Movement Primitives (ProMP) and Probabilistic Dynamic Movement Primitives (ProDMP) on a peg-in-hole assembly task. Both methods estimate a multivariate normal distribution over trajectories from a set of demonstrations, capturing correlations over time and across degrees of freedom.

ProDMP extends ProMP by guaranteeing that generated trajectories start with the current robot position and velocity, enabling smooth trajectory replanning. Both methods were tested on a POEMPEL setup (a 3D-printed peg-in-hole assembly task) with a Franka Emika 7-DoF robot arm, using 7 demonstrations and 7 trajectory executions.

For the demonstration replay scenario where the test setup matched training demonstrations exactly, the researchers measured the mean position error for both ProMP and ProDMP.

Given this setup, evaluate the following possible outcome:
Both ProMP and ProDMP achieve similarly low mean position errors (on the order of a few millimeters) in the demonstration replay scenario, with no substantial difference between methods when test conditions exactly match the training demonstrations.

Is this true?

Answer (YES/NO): YES